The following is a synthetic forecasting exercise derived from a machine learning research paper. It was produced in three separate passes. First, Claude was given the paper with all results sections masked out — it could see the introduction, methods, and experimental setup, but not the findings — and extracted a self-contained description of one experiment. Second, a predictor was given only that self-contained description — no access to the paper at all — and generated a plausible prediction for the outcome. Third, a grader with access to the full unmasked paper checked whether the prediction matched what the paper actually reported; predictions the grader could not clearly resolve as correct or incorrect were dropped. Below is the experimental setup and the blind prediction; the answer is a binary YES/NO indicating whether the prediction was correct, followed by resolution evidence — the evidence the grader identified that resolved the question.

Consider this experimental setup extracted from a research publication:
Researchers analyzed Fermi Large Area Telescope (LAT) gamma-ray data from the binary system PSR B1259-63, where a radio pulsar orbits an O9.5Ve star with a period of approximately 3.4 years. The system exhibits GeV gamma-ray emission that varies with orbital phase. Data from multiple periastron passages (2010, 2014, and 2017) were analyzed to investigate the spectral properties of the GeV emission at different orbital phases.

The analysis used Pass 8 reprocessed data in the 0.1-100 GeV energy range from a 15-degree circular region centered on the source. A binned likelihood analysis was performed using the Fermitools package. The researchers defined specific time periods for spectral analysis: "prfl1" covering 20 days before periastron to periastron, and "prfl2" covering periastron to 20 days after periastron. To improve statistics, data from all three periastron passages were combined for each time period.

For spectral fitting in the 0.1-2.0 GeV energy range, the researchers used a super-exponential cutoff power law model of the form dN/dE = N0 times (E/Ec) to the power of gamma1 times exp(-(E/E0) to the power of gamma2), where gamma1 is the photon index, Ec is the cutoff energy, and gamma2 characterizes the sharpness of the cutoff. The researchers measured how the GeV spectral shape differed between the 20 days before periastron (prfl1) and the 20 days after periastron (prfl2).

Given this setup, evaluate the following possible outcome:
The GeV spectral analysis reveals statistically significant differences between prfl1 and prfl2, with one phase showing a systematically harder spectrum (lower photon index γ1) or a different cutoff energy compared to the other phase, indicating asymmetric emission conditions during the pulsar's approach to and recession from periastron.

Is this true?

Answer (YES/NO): YES